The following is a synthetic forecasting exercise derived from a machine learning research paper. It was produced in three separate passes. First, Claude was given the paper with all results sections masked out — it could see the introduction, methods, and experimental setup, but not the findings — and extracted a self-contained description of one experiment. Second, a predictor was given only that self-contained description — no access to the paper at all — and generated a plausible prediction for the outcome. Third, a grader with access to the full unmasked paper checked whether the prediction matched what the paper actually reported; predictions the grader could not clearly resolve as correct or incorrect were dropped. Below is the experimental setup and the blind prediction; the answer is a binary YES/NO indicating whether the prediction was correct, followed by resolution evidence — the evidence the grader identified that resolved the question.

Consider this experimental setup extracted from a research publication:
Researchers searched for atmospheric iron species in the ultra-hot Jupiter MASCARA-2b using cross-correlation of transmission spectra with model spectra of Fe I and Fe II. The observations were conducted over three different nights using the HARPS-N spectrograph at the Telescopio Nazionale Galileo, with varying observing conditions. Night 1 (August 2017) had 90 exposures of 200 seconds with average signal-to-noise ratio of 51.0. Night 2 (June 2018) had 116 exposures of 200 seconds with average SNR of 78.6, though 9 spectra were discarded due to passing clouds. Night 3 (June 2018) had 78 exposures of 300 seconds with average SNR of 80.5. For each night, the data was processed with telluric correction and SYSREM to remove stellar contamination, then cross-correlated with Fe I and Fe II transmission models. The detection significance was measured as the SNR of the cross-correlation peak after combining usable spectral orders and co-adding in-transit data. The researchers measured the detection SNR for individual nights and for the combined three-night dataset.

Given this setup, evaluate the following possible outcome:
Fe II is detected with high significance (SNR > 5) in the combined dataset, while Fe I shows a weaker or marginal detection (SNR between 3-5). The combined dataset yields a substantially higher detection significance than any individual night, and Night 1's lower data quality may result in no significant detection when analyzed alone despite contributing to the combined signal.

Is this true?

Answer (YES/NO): NO